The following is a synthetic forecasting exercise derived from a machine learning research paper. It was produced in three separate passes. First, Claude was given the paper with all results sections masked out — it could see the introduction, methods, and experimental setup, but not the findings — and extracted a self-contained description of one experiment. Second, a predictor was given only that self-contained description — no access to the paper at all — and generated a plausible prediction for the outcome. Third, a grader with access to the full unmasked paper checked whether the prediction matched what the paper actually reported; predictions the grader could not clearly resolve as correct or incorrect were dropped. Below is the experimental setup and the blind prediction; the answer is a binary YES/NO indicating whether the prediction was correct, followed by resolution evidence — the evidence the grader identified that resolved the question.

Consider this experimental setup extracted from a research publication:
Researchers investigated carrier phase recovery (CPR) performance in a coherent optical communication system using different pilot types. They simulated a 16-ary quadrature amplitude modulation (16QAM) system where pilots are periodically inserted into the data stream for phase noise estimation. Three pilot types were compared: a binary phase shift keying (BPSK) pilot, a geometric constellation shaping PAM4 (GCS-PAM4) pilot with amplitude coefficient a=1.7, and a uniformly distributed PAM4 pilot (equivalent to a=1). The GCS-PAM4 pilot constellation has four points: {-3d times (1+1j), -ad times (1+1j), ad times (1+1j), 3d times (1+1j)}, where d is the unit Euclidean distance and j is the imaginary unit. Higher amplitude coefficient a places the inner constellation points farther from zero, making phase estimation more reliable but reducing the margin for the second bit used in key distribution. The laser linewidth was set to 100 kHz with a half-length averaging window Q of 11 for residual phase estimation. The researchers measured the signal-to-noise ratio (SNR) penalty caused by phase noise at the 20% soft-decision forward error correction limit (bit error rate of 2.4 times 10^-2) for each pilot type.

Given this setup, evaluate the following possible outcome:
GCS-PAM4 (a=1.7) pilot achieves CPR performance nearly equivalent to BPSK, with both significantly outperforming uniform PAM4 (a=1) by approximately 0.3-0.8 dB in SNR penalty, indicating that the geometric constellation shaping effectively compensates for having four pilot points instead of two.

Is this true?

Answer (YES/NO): NO